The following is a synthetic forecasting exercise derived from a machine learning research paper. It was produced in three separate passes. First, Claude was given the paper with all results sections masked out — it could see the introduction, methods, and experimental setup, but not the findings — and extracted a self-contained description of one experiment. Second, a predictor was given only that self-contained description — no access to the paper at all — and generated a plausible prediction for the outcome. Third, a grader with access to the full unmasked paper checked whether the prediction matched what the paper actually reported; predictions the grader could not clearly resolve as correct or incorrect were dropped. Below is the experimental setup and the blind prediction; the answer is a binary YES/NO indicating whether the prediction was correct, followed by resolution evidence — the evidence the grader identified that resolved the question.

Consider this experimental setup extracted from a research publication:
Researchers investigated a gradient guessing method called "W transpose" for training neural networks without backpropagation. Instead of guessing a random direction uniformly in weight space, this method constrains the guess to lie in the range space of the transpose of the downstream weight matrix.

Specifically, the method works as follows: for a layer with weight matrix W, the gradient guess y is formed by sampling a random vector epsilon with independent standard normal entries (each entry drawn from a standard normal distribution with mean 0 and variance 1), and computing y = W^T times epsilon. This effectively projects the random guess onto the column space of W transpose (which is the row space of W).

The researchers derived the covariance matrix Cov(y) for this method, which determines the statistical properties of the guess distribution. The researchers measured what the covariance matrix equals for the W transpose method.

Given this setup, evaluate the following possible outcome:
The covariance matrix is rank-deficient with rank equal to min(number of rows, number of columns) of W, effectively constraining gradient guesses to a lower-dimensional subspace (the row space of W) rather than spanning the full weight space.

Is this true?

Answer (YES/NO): NO